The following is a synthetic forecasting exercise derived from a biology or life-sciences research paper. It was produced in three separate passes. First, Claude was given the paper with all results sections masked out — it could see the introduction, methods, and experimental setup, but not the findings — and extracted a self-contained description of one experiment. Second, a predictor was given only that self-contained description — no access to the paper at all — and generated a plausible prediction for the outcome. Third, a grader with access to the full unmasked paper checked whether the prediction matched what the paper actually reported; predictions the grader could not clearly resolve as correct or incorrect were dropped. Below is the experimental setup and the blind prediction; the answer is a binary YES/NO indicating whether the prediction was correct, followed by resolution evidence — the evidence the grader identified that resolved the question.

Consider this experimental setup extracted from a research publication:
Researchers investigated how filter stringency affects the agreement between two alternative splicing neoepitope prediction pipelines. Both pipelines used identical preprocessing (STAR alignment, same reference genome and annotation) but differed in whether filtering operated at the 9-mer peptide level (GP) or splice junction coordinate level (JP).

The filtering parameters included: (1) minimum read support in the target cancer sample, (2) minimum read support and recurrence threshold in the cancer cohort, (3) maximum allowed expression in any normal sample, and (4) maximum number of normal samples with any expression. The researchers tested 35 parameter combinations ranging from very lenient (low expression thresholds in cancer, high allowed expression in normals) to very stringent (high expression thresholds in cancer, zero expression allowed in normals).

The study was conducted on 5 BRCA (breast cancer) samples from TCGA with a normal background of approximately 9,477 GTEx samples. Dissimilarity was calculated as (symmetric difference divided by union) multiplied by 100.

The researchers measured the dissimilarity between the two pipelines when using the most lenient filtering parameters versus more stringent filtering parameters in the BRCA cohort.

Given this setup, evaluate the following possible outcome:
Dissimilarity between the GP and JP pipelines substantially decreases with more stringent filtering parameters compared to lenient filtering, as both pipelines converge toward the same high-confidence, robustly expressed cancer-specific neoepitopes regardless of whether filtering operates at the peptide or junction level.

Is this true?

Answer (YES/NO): YES